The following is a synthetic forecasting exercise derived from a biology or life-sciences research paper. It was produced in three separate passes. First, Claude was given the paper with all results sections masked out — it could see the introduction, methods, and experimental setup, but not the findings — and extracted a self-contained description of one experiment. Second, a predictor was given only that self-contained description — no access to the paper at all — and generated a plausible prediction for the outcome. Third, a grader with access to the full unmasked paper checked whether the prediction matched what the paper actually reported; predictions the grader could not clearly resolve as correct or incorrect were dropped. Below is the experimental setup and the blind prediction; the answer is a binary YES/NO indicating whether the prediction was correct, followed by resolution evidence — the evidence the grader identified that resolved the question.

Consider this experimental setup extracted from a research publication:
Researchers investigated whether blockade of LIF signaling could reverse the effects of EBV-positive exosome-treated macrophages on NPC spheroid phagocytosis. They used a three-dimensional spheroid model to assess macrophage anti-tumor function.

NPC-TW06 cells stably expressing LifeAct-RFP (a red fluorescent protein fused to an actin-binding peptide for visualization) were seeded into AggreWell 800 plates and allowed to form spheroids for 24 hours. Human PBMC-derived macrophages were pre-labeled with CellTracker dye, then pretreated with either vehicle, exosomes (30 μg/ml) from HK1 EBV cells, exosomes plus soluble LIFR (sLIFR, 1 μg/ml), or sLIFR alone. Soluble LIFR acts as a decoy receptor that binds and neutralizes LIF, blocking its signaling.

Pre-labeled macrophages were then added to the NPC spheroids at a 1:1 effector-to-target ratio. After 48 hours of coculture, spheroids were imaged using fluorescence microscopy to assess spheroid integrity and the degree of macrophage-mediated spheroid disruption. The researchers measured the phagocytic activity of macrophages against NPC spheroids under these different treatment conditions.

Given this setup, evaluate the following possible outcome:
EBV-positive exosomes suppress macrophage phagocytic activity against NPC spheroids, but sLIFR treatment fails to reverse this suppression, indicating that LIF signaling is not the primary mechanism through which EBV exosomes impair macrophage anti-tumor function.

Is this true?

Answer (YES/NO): NO